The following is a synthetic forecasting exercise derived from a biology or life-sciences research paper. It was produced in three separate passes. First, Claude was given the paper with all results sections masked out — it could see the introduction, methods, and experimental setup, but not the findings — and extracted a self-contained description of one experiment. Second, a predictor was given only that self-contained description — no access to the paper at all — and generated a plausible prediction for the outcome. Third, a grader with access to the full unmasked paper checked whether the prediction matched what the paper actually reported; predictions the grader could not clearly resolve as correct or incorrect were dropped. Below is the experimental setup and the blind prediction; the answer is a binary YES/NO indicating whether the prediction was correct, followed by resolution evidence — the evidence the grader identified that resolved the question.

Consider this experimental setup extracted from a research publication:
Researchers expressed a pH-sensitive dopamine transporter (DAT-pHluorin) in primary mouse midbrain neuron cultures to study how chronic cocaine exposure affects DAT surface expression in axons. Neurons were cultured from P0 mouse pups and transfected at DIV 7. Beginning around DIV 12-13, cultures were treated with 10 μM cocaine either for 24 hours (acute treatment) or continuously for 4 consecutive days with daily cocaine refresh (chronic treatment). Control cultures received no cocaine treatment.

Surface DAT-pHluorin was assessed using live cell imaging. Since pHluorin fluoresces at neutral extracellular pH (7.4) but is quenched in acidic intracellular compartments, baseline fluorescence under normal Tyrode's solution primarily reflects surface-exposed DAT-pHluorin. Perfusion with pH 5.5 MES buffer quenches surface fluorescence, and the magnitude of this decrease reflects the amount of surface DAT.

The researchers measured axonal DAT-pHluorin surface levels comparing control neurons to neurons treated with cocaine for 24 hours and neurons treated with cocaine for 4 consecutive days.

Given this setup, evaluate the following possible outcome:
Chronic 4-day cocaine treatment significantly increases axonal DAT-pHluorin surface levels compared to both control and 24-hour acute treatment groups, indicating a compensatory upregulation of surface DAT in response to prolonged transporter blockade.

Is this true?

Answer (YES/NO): NO